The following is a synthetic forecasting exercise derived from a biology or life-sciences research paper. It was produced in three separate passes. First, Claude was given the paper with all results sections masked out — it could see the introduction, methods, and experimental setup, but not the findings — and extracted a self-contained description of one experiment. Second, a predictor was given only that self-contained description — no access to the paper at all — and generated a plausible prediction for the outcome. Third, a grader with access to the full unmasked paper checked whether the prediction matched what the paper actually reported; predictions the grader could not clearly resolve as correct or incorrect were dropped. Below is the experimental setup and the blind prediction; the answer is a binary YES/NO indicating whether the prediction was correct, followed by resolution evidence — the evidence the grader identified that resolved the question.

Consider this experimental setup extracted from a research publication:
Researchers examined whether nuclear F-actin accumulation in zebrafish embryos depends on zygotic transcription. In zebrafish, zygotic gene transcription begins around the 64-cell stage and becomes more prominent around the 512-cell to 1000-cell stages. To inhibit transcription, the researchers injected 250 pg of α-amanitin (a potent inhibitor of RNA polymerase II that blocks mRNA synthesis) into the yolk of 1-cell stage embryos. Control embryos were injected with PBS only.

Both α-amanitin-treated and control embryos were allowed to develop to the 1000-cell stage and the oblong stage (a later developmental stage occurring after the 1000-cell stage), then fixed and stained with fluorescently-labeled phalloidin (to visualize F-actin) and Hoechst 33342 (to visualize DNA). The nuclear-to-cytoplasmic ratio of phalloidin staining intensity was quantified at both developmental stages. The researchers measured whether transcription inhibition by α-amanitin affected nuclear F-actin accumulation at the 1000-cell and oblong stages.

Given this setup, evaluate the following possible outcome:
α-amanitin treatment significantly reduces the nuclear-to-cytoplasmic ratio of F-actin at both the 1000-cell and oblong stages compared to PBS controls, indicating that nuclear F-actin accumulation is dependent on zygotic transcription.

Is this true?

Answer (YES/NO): NO